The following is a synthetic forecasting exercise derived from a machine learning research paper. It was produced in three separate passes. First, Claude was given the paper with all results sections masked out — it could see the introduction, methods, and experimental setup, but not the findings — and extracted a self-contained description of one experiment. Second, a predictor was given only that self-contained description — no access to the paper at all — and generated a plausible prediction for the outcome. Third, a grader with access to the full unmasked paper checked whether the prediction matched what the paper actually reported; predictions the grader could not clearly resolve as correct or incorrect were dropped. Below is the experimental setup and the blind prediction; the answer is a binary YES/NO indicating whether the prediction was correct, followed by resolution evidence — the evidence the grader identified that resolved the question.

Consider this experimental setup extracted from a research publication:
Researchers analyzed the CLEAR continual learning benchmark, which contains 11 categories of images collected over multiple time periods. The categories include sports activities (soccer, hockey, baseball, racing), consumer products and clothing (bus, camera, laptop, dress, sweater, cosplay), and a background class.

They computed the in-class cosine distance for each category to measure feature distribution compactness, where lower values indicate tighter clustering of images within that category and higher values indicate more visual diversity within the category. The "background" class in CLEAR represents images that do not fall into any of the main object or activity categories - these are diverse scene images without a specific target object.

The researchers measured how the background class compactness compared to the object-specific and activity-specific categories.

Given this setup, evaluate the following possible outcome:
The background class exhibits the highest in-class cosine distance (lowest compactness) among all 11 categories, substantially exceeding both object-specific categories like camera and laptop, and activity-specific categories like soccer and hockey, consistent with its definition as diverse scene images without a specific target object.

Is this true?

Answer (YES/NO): YES